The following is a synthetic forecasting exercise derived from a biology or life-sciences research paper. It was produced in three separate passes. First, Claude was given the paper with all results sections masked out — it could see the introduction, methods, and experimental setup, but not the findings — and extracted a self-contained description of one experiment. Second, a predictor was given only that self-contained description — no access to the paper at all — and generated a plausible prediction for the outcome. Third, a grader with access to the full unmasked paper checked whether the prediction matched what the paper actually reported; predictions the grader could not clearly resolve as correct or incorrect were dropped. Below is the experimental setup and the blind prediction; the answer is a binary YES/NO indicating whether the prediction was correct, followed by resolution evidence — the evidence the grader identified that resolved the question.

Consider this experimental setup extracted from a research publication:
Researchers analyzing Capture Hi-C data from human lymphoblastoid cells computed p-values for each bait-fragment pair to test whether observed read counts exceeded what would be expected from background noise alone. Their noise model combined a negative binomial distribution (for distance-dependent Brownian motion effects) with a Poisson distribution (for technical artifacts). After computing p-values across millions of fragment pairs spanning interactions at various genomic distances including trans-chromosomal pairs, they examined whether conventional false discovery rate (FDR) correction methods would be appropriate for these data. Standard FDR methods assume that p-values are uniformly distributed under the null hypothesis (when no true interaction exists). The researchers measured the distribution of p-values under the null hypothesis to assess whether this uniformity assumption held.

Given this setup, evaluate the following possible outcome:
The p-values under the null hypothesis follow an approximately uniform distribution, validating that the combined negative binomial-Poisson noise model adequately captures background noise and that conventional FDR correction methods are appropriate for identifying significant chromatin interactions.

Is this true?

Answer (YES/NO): NO